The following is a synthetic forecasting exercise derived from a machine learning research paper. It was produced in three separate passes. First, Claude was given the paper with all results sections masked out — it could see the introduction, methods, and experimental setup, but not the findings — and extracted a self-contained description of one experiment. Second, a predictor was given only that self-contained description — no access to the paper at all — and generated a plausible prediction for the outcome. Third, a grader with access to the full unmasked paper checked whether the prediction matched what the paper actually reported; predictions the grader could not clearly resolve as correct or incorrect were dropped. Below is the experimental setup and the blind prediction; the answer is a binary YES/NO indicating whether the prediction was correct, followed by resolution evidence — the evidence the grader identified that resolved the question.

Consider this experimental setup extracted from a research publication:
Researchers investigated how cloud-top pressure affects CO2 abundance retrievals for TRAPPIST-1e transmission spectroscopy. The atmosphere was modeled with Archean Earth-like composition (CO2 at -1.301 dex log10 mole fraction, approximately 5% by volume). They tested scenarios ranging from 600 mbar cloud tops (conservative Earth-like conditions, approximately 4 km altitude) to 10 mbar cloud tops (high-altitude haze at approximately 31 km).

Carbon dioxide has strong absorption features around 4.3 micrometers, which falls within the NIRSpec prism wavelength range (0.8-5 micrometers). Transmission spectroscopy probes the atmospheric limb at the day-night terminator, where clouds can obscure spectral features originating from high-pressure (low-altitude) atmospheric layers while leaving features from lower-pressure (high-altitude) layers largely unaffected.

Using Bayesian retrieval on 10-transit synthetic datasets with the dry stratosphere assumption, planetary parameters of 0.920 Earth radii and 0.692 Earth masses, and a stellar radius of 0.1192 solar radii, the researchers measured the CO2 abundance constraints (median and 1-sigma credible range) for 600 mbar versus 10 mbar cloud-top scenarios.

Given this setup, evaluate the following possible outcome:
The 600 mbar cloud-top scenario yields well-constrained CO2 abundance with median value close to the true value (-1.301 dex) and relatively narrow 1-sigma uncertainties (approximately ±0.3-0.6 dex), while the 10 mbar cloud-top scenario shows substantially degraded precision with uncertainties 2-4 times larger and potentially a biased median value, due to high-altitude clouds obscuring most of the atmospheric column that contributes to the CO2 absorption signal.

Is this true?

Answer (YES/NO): NO